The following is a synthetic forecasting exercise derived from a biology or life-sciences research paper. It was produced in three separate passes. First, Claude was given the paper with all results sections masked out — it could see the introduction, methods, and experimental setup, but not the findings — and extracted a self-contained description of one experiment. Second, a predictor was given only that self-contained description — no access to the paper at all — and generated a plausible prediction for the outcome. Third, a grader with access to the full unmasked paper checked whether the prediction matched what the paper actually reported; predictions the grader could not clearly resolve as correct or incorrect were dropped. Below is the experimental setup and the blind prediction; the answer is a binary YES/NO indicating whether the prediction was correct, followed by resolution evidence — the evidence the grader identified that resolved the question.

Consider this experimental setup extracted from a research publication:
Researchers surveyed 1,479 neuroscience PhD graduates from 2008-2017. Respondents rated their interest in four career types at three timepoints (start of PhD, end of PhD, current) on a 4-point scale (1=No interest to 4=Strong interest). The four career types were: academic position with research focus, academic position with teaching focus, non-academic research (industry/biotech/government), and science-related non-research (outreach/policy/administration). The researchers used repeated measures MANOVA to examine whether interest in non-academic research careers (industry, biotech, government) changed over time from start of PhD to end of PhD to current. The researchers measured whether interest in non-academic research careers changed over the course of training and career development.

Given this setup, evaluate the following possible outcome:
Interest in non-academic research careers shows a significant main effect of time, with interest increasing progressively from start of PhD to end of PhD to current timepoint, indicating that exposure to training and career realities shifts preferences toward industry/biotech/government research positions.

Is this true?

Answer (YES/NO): YES